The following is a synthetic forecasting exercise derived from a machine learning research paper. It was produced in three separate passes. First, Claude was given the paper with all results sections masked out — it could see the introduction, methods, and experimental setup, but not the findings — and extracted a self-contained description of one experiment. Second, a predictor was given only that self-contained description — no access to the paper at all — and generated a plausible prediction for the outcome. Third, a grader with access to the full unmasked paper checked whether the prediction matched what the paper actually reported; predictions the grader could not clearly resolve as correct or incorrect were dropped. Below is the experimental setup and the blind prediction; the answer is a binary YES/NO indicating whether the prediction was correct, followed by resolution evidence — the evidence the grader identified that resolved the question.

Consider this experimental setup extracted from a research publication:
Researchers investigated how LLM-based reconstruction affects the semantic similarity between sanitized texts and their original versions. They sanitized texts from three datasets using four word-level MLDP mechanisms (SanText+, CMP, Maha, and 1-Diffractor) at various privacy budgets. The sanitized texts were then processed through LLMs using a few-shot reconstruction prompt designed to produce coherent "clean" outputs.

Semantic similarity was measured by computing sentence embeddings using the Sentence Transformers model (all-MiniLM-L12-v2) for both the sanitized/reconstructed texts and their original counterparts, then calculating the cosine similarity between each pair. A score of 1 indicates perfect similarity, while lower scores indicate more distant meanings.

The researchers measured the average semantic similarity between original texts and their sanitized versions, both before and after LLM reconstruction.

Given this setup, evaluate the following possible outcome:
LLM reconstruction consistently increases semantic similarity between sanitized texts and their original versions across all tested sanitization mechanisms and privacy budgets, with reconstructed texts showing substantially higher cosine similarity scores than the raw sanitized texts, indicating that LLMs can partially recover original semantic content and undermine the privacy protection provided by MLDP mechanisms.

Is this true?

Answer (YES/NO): YES